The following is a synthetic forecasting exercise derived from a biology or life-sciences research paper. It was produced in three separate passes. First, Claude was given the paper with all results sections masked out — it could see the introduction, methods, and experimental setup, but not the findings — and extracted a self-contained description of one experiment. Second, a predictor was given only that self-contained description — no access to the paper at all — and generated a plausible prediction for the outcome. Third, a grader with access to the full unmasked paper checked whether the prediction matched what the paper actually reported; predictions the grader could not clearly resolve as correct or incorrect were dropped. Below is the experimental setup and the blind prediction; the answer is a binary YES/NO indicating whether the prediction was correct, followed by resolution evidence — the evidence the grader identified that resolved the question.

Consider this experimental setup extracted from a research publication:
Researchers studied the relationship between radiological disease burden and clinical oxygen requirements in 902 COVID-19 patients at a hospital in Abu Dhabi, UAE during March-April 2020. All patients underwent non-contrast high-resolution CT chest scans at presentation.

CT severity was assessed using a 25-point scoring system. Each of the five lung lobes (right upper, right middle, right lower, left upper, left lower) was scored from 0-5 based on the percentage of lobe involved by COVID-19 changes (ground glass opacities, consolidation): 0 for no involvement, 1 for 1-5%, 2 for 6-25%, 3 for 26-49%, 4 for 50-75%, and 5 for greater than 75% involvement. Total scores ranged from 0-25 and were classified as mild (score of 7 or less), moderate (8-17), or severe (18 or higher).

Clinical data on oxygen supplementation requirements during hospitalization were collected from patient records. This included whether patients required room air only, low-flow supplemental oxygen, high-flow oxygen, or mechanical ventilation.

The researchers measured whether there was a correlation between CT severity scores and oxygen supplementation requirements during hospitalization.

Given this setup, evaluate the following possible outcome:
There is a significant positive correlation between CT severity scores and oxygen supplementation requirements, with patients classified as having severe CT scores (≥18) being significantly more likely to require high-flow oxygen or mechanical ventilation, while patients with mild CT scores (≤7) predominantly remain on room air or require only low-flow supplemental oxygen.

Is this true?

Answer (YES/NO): YES